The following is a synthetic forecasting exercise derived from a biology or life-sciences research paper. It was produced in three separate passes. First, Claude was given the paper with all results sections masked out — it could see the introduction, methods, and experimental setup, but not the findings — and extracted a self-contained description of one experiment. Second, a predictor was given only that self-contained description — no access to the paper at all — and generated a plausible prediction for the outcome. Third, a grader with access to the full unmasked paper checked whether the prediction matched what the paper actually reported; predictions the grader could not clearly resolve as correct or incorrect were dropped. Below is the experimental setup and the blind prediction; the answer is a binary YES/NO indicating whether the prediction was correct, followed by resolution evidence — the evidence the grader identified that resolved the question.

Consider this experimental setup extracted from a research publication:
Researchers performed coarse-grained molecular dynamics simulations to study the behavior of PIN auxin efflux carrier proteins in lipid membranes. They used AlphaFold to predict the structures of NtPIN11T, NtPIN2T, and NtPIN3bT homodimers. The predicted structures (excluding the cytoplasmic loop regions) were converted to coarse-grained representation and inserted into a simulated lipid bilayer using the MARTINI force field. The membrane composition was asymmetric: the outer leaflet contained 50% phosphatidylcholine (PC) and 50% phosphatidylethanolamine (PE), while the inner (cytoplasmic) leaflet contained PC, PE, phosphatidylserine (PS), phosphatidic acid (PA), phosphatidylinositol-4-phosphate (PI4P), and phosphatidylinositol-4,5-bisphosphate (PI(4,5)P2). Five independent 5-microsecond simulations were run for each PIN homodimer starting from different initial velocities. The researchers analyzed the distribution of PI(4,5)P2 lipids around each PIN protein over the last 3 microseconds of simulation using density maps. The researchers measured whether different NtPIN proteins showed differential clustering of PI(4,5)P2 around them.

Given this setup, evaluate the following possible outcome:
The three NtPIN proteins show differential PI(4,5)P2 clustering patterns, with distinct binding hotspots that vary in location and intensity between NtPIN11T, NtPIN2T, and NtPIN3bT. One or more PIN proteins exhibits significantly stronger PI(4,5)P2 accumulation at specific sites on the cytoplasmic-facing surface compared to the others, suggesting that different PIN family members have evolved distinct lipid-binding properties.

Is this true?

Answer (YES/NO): NO